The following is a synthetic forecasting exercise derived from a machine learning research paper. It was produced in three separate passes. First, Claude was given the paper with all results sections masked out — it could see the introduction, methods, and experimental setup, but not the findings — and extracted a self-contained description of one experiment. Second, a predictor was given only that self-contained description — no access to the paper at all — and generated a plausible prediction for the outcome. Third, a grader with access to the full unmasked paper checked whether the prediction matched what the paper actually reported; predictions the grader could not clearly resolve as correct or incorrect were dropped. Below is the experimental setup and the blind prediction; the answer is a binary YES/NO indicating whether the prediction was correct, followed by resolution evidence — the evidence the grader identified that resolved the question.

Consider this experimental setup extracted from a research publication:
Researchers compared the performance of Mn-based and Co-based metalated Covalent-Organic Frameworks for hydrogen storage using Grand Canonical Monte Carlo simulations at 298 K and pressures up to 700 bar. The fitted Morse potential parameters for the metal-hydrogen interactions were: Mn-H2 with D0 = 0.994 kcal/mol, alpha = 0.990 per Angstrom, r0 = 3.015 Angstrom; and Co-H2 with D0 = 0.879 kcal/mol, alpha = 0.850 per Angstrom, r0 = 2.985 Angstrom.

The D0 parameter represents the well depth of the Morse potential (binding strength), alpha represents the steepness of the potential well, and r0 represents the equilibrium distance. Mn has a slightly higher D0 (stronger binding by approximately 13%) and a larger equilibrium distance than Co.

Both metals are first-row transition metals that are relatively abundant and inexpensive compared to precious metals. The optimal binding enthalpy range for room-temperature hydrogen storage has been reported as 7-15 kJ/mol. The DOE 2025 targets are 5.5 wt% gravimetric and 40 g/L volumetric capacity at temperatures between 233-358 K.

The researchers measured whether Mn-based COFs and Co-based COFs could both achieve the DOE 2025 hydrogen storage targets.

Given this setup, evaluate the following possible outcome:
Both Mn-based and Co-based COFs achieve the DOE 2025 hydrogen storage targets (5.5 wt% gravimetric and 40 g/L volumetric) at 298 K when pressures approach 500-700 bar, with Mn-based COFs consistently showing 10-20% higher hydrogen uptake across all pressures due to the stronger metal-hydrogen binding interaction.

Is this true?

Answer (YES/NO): NO